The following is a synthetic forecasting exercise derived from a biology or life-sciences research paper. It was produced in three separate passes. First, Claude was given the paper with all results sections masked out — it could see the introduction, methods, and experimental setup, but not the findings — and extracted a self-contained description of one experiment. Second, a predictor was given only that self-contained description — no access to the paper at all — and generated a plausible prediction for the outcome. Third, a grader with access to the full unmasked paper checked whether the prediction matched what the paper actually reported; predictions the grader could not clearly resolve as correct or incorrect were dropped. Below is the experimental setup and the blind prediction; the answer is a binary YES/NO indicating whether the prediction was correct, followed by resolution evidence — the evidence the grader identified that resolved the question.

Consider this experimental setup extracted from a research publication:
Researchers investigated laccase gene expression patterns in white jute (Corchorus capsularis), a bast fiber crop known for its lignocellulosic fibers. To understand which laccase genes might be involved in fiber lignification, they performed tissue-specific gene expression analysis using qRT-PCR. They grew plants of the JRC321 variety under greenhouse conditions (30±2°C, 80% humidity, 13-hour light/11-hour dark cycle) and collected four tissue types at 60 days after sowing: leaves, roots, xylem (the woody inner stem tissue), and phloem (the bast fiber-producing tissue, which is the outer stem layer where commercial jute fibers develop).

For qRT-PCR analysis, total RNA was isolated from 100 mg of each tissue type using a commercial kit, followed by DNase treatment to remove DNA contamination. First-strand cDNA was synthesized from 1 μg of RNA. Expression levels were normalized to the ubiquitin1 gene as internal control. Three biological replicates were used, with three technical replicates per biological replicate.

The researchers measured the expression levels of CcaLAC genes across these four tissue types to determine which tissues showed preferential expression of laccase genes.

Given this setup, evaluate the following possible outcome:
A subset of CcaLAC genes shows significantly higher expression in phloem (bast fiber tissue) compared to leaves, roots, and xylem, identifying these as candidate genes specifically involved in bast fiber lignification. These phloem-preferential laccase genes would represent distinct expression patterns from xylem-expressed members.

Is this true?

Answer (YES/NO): YES